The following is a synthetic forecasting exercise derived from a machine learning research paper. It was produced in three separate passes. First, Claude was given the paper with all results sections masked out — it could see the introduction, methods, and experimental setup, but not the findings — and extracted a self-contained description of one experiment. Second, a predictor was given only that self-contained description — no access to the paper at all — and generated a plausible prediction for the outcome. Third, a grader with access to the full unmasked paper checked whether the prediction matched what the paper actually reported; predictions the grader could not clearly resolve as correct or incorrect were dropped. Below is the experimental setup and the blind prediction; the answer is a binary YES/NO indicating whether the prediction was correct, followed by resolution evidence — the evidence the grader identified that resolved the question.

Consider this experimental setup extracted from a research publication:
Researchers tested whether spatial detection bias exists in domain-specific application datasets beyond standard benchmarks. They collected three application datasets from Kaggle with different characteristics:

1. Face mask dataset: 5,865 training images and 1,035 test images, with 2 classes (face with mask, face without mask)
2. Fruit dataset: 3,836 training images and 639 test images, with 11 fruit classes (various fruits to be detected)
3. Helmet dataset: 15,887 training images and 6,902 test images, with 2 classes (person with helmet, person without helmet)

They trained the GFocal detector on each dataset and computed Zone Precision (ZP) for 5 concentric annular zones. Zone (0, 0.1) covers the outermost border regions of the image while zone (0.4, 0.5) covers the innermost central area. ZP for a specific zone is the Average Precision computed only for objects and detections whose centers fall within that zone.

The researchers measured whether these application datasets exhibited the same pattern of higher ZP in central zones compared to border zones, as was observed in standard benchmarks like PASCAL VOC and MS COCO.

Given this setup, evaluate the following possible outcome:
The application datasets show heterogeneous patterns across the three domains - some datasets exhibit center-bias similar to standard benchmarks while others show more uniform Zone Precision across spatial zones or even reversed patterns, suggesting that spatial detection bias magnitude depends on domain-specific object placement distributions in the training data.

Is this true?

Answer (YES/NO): YES